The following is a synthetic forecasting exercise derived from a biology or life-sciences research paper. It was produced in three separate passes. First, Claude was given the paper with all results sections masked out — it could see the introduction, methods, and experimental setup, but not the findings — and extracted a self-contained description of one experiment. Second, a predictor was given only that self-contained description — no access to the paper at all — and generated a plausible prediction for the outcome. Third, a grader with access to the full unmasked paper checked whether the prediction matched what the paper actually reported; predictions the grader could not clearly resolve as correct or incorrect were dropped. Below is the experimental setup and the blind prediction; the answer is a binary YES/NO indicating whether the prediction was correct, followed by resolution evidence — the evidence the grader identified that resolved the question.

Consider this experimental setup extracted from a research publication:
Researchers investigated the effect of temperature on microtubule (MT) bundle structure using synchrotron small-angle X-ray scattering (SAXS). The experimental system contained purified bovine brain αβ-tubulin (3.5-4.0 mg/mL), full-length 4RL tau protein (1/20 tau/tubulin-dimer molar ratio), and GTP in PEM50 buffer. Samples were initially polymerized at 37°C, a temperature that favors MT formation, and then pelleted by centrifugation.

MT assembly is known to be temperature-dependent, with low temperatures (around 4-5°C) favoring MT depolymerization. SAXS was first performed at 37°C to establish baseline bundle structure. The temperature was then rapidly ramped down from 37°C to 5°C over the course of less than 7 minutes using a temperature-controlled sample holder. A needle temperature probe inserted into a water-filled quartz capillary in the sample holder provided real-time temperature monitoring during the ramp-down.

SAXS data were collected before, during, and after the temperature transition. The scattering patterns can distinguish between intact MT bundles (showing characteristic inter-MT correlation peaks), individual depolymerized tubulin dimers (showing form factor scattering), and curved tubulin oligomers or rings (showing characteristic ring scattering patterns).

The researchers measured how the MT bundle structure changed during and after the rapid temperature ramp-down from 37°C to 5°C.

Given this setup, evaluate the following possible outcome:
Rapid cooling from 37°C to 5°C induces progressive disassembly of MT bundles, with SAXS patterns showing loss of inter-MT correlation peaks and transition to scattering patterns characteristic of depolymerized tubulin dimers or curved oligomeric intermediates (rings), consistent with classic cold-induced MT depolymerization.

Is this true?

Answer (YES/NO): NO